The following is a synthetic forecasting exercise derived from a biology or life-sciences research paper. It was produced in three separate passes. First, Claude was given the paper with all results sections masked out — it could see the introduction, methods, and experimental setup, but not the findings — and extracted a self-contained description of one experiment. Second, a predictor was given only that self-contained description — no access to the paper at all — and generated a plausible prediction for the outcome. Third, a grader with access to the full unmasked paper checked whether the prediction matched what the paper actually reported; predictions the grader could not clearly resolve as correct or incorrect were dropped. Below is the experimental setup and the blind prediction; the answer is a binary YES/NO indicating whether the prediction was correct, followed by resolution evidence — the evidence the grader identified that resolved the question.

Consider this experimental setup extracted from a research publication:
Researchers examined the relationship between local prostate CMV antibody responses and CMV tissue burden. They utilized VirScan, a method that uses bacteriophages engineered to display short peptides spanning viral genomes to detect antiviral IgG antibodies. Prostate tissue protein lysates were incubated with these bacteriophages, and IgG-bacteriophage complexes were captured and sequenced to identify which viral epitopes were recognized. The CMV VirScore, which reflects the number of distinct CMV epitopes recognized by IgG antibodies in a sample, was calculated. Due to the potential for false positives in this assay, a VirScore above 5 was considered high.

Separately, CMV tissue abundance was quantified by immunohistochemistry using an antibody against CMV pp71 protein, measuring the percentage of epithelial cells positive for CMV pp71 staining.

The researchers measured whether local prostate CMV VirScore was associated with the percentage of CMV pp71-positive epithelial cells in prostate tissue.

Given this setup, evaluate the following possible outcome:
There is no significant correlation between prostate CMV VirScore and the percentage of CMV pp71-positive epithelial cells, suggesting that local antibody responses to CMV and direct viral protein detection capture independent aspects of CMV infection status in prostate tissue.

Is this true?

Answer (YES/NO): NO